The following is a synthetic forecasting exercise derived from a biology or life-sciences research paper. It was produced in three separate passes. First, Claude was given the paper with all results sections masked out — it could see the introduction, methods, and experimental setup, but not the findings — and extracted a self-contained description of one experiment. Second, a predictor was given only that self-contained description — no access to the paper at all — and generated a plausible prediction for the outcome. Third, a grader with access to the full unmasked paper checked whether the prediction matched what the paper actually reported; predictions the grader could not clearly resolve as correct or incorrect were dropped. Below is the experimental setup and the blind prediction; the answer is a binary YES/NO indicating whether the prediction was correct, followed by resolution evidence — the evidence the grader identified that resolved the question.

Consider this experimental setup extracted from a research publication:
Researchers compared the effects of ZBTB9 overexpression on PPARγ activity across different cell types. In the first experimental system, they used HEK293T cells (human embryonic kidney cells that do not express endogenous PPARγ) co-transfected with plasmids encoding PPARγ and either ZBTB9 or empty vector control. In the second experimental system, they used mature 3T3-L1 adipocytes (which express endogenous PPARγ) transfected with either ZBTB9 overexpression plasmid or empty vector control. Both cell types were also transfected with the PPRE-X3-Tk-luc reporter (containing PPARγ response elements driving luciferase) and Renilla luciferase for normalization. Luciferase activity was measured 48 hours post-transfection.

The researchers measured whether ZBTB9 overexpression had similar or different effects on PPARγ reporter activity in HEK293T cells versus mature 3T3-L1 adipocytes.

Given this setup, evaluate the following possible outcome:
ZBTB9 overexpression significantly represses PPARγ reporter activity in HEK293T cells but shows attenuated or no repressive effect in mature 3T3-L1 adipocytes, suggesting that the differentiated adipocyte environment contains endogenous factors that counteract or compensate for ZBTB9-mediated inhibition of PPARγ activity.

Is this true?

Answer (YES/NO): NO